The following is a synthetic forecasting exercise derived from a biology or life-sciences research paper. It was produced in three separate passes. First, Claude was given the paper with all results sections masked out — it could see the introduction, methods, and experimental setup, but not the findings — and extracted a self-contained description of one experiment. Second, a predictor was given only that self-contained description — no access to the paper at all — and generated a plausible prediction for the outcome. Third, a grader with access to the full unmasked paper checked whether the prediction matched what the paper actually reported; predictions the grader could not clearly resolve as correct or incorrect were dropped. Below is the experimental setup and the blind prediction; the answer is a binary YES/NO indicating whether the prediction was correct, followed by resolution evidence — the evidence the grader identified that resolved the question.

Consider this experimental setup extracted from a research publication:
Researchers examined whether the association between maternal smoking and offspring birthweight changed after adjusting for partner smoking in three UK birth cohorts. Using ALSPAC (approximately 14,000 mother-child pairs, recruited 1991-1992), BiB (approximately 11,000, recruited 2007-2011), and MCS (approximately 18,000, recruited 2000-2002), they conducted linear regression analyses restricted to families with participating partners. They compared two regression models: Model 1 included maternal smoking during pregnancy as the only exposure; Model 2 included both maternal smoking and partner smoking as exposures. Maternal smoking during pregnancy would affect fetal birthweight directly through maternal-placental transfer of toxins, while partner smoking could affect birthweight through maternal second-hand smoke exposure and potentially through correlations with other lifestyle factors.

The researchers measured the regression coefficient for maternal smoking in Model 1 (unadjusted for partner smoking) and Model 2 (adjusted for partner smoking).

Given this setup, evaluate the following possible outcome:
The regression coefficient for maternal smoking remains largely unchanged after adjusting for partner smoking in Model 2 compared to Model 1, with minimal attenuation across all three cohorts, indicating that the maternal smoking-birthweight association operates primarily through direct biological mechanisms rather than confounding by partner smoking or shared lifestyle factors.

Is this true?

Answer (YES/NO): NO